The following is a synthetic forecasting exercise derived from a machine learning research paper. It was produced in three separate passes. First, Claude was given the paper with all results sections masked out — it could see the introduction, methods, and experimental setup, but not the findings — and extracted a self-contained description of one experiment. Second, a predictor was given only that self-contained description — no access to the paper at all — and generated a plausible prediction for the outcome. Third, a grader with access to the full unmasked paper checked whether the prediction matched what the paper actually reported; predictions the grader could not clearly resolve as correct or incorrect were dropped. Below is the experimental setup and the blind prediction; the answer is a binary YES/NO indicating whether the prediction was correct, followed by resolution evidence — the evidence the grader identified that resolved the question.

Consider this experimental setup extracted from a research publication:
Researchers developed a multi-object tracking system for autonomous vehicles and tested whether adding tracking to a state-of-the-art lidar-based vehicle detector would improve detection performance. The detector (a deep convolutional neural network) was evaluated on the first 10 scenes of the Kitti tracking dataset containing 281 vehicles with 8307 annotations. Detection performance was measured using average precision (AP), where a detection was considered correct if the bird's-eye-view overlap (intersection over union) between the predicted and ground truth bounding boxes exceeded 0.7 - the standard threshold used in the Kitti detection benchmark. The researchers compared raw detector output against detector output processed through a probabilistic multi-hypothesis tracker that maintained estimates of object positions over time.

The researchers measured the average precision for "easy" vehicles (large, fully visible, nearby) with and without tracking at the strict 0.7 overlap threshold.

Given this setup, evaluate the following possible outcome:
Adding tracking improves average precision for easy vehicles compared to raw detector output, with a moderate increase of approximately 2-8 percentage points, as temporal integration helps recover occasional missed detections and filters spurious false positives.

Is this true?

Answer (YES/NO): NO